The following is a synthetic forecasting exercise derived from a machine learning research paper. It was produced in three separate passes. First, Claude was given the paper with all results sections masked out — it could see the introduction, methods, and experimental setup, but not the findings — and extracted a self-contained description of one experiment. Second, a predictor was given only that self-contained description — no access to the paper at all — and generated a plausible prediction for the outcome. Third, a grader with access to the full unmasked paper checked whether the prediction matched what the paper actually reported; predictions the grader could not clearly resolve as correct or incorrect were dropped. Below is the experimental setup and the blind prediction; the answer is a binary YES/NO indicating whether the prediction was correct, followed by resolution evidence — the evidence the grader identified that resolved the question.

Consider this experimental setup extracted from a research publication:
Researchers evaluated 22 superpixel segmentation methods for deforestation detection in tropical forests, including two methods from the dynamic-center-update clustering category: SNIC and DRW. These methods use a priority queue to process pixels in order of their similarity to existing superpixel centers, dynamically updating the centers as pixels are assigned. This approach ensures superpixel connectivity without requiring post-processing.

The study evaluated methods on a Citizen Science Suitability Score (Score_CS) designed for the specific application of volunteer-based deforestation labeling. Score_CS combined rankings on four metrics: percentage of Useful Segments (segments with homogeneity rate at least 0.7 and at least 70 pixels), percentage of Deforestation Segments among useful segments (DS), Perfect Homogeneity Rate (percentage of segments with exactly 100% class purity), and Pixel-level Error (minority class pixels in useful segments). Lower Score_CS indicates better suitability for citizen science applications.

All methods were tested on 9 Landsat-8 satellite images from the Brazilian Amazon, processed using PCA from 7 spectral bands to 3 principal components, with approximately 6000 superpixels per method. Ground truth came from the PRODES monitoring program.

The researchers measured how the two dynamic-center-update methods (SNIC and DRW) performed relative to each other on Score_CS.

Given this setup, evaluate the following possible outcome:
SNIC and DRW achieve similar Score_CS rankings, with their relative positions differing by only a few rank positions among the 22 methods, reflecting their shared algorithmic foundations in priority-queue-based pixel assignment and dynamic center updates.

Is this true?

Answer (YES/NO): NO